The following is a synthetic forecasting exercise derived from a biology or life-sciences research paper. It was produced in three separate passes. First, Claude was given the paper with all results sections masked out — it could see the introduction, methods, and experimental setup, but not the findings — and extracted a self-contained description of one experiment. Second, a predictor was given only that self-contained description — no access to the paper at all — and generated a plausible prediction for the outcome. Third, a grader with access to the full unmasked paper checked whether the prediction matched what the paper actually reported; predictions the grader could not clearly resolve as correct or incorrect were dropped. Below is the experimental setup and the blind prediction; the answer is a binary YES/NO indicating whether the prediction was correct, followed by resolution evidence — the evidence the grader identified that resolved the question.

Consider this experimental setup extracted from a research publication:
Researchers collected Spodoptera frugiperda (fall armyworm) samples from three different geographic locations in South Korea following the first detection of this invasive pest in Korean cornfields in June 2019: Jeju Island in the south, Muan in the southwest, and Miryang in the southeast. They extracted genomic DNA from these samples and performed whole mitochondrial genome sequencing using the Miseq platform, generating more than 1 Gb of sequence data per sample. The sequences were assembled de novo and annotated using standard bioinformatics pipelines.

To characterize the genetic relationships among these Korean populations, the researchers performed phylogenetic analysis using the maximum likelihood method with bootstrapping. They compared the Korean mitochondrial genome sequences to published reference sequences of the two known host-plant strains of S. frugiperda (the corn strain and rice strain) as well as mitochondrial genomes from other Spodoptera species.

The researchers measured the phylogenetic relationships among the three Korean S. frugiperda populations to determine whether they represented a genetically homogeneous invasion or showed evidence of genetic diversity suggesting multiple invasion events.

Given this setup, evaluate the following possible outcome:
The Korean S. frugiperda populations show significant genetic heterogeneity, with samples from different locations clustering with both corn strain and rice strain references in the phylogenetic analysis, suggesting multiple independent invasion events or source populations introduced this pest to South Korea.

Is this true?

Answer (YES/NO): NO